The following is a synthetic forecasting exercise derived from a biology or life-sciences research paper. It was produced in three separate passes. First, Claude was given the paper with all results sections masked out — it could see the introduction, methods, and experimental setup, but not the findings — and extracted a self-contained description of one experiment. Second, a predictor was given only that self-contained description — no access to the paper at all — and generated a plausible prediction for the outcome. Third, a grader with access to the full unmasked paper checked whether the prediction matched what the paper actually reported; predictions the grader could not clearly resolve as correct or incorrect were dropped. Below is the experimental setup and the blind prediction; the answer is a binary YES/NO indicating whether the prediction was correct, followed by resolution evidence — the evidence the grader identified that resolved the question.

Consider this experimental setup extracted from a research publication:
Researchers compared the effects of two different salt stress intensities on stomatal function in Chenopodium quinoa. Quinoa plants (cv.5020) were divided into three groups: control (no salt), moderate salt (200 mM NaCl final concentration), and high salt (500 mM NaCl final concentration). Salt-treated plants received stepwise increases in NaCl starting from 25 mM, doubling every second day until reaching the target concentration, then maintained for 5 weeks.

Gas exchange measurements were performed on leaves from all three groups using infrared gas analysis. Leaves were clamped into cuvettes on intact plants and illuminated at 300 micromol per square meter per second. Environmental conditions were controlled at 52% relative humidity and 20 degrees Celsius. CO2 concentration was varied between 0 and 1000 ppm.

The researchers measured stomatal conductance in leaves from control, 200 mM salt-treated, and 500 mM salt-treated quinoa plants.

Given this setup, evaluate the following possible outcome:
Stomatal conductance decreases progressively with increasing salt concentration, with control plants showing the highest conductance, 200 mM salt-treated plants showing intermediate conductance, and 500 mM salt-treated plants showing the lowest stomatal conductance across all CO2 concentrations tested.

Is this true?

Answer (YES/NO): YES